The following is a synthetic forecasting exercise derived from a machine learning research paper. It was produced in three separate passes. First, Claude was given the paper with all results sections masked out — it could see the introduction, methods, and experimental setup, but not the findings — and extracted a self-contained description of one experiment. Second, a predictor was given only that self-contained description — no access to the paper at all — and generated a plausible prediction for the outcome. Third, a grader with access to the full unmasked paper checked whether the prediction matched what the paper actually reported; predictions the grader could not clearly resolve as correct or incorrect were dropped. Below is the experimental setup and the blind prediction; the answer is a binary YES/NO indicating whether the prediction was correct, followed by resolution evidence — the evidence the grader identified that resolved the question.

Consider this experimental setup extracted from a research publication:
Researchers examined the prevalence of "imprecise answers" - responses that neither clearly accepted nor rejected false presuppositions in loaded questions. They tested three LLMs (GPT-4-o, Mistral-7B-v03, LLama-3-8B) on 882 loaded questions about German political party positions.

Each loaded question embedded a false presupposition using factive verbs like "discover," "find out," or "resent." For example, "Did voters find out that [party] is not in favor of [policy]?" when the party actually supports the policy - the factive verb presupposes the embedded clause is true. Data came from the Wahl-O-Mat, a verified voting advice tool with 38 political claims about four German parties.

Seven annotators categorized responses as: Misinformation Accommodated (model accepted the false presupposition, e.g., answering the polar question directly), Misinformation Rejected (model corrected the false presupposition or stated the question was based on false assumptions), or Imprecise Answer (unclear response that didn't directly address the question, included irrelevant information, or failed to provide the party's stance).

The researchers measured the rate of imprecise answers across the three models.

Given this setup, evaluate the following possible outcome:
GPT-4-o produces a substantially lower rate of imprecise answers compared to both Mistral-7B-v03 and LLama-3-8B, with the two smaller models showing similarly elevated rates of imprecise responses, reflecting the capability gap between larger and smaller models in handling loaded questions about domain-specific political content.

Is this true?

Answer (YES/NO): NO